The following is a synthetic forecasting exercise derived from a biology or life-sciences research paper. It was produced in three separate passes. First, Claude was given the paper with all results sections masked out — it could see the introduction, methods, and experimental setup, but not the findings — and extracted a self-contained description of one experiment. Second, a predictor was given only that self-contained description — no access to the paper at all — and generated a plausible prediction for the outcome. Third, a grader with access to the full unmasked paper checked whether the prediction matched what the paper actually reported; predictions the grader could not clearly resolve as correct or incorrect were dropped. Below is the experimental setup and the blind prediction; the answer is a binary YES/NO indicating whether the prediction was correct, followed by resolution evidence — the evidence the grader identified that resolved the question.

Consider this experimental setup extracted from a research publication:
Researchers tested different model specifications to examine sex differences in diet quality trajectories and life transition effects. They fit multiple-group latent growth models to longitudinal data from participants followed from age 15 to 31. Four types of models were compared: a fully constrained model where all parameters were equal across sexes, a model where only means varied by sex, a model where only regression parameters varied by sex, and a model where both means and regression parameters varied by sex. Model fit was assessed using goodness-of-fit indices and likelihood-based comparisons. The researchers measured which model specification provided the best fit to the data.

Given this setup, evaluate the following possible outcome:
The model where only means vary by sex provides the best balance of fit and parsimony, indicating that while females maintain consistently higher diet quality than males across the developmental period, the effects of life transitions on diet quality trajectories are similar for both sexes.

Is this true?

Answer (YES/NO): NO